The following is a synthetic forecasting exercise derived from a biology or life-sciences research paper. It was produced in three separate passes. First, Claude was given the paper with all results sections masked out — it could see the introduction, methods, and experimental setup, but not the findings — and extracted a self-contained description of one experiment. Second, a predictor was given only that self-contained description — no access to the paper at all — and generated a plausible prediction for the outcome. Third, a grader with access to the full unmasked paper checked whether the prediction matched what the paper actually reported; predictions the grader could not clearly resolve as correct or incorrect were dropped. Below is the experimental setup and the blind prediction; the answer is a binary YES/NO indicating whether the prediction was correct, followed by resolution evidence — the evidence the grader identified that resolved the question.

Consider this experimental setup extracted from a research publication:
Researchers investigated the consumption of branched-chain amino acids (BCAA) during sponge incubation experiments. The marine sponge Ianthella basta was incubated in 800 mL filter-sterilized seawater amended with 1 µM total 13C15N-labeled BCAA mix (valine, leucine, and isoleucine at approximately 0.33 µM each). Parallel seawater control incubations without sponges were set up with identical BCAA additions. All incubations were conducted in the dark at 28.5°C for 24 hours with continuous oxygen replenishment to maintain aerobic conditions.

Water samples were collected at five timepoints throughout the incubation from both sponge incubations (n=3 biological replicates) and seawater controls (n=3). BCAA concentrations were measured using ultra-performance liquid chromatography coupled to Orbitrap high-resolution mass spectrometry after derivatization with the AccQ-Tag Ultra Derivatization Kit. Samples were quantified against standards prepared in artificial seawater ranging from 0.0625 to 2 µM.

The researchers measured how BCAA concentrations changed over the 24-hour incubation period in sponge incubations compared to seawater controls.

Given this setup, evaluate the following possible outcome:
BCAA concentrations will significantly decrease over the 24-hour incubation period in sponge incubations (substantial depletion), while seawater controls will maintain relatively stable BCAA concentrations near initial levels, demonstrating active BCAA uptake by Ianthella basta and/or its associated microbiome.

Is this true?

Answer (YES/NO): NO